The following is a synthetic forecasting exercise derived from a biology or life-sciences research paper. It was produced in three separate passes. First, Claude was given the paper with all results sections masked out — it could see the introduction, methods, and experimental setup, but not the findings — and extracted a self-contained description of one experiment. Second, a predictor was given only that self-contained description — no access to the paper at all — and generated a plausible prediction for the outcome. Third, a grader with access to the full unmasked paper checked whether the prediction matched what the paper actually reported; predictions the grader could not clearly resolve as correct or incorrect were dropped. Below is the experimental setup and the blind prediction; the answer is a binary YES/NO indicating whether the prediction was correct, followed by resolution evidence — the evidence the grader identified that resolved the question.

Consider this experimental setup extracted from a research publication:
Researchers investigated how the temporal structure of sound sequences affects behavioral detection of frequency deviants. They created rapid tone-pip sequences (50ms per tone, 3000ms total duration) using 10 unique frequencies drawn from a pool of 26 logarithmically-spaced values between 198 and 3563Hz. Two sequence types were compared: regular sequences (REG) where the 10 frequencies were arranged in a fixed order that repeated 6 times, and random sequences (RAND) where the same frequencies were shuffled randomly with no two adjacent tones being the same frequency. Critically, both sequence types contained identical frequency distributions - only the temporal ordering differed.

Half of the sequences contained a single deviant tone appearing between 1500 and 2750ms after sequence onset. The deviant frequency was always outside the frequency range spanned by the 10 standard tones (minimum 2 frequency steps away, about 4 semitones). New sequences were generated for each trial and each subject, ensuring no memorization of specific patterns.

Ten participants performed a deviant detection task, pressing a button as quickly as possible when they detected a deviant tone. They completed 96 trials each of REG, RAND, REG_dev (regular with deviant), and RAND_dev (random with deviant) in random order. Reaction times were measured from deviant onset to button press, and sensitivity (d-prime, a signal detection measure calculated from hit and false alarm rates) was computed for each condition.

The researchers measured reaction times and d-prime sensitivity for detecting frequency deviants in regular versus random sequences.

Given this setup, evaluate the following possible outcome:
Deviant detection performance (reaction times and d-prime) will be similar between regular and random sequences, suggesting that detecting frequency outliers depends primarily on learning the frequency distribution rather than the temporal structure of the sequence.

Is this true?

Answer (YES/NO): NO